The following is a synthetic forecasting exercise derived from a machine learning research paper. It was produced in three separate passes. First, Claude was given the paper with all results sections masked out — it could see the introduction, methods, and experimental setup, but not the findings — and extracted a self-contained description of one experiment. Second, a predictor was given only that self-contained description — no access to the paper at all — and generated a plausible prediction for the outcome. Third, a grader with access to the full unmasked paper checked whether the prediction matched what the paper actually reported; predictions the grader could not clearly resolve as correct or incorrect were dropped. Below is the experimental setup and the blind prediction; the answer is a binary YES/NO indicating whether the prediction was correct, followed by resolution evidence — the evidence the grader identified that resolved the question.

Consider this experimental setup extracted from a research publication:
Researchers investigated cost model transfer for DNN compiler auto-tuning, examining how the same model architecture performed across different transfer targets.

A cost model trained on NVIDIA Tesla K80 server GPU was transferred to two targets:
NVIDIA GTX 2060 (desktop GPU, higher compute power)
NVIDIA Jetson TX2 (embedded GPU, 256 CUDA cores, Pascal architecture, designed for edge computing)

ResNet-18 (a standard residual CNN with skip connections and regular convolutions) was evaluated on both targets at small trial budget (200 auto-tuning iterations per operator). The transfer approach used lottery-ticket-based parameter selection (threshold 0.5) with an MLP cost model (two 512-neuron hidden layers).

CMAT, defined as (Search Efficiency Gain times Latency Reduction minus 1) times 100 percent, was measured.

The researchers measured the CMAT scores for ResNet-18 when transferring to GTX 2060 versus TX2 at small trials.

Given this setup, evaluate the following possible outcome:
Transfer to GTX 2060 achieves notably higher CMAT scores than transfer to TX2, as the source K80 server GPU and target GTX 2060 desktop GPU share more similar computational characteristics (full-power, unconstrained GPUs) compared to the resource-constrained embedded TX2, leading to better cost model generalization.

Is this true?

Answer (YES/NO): NO